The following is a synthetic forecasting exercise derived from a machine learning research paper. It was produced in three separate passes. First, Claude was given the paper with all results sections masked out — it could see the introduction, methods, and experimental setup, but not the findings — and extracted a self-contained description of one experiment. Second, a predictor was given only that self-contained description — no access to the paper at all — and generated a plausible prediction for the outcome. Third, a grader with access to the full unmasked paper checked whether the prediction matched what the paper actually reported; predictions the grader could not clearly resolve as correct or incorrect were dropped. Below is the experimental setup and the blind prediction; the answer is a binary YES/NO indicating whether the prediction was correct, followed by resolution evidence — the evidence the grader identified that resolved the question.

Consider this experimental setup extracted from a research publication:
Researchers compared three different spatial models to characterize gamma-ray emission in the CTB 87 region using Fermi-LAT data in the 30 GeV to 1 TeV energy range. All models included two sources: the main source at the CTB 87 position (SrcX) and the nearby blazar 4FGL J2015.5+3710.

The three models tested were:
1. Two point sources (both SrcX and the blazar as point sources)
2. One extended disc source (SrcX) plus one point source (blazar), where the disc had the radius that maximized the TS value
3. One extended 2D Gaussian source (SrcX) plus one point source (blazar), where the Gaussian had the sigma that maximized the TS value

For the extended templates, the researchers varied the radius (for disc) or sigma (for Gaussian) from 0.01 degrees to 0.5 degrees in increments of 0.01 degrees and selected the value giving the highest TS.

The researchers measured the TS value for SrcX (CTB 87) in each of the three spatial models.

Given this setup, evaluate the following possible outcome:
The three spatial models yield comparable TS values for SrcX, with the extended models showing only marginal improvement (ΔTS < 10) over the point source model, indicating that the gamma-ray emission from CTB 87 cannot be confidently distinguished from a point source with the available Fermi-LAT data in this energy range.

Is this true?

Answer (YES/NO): YES